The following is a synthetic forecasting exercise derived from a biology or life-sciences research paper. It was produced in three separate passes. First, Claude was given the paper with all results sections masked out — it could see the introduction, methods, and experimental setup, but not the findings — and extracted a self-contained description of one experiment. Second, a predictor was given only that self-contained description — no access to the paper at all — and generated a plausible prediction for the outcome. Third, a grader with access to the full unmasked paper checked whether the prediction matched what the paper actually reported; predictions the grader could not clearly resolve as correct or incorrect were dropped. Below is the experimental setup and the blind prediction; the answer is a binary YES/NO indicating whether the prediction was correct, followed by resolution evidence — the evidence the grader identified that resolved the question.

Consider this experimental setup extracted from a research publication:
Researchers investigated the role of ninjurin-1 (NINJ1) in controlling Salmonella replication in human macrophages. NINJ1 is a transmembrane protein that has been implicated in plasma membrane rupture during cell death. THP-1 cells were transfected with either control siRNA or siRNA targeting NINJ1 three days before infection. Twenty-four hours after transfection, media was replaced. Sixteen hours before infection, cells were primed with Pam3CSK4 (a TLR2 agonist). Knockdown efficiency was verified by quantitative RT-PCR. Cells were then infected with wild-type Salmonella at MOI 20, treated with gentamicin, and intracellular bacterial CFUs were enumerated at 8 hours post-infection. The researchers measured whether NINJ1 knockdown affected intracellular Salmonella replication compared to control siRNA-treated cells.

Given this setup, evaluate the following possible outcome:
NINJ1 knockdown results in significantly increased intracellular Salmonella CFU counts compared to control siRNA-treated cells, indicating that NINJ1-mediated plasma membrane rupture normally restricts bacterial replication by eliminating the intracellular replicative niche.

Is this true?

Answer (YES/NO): YES